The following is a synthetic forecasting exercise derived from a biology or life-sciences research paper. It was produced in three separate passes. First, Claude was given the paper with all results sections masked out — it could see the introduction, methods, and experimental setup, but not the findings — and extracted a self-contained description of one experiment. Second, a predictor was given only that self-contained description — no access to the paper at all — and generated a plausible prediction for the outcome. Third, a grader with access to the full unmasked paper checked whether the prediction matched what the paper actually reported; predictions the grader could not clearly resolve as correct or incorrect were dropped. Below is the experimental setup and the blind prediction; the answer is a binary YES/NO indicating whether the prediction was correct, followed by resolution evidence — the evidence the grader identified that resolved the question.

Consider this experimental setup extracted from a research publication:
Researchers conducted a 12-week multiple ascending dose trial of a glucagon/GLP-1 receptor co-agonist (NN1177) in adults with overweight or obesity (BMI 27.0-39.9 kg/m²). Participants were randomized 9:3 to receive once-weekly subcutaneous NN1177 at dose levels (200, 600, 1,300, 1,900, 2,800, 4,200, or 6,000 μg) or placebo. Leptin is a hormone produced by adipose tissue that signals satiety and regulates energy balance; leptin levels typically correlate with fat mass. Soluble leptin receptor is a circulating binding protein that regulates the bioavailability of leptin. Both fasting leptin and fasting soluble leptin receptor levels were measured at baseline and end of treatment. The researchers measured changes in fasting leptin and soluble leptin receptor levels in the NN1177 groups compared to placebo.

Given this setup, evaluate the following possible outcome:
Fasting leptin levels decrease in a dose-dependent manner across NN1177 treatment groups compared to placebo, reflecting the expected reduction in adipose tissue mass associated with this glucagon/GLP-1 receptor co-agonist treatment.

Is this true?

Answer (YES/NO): NO